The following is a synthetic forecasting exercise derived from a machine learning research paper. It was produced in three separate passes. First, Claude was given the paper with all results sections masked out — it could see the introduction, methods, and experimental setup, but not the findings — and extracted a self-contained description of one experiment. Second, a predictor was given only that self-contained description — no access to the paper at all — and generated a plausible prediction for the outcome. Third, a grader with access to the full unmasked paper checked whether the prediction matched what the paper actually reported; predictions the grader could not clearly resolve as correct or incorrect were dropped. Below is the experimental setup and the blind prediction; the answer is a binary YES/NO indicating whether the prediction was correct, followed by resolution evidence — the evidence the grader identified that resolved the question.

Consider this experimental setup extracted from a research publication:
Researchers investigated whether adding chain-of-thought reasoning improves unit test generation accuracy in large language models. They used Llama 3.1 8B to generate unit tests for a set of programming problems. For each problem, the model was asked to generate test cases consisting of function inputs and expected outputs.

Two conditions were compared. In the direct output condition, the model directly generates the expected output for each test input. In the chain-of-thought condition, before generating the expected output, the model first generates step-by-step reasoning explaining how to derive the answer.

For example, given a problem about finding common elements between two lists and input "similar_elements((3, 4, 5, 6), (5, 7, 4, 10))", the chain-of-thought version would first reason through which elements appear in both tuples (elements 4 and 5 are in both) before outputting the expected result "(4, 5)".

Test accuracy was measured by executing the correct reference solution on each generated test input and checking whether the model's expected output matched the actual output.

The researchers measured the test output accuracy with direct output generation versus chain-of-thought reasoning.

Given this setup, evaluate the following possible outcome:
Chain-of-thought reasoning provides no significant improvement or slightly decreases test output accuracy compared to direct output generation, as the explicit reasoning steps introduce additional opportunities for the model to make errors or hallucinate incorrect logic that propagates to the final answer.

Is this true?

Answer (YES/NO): NO